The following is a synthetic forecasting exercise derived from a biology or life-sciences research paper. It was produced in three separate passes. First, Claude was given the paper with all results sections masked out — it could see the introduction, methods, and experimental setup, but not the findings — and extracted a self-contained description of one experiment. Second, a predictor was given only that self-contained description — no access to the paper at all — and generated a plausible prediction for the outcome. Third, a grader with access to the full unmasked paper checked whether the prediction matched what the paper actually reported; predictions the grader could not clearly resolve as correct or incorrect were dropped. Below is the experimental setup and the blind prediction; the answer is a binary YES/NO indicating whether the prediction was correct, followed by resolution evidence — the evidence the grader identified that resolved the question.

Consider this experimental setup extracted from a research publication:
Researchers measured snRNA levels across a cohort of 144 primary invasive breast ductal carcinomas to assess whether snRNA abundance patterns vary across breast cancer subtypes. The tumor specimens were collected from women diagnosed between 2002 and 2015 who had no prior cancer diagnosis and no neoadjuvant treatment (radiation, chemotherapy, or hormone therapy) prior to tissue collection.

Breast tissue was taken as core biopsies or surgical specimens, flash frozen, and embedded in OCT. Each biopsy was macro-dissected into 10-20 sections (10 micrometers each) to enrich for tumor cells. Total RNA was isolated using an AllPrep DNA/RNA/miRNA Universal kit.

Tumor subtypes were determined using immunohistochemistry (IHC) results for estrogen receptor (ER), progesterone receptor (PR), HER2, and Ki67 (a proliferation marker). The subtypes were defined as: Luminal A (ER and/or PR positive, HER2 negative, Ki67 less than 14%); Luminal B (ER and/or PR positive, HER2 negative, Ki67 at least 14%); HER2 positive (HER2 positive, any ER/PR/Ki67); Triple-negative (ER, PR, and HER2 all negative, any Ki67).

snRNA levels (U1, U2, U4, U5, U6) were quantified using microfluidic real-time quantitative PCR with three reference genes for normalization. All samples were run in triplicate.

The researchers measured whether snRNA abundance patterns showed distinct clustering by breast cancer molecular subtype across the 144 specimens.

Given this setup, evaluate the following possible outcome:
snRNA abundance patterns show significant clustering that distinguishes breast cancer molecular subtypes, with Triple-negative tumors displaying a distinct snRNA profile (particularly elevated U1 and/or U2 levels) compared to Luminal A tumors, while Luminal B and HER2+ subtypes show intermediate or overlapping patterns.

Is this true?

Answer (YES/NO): NO